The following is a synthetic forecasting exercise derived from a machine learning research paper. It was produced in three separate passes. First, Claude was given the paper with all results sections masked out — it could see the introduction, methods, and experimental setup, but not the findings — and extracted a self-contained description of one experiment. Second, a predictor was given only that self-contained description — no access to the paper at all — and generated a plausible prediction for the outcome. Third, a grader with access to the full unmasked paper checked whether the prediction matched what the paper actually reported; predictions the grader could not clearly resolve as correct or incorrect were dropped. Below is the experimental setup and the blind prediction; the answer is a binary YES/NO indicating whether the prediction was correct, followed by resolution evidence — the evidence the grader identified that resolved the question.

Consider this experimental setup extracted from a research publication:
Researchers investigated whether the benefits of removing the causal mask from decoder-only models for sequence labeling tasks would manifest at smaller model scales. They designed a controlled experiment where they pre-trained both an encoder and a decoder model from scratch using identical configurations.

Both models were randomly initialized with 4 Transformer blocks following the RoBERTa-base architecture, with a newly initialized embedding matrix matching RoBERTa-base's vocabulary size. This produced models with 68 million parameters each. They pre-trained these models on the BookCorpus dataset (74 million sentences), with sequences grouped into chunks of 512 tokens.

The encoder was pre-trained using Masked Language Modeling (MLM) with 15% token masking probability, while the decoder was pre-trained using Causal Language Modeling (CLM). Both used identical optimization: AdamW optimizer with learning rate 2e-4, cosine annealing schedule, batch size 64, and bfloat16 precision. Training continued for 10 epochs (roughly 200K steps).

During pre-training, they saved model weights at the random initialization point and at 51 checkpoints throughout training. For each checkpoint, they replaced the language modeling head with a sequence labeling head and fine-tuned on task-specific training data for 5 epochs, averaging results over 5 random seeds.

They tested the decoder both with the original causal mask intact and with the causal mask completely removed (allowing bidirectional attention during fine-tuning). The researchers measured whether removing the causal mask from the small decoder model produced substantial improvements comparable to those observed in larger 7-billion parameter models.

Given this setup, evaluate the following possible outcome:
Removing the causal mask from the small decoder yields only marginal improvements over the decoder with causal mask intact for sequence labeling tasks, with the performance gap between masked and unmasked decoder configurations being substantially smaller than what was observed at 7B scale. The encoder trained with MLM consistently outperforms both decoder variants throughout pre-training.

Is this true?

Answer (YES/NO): NO